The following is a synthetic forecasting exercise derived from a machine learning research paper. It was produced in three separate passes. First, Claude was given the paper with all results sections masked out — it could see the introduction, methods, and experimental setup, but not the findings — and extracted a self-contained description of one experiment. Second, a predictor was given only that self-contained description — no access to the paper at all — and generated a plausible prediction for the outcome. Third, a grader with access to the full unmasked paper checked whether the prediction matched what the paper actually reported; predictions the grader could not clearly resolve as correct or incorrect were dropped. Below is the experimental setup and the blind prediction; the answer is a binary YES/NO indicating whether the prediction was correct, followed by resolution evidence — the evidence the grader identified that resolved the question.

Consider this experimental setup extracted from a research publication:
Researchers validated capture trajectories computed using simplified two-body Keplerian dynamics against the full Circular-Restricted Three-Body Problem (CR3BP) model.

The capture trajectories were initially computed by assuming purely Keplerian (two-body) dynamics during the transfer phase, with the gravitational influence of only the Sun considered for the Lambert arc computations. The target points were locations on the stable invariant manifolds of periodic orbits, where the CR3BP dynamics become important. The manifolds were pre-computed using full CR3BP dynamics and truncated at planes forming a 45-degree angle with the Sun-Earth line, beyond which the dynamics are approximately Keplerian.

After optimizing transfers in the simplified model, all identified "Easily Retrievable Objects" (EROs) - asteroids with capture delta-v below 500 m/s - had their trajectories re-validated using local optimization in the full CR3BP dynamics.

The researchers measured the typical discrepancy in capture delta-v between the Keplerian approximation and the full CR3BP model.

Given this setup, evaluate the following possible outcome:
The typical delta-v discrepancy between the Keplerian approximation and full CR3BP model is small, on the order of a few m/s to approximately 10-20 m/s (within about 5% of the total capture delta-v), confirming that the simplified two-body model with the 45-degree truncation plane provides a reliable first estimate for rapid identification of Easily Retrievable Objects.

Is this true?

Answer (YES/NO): NO